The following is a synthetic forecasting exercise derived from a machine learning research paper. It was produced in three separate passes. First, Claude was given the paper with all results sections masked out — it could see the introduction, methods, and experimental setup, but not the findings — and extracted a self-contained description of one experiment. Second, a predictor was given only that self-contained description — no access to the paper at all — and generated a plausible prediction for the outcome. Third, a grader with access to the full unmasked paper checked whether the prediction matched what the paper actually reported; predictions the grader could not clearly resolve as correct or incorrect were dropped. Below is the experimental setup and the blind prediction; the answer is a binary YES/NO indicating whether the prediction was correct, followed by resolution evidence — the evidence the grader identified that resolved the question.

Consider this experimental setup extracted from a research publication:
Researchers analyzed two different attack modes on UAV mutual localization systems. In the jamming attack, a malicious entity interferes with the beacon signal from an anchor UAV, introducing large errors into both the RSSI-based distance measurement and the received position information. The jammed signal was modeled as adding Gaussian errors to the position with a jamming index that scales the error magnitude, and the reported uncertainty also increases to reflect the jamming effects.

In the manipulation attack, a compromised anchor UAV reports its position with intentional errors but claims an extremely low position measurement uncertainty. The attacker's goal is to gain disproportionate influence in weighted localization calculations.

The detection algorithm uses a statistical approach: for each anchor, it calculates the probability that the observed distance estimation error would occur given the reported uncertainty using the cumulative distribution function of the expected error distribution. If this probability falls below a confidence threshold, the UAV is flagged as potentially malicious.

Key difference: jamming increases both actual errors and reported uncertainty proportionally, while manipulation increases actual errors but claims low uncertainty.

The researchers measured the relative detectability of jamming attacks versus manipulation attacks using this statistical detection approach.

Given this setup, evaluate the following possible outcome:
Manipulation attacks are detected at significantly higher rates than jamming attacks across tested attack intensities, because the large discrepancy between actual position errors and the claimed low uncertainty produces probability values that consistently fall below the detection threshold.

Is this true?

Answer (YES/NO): YES